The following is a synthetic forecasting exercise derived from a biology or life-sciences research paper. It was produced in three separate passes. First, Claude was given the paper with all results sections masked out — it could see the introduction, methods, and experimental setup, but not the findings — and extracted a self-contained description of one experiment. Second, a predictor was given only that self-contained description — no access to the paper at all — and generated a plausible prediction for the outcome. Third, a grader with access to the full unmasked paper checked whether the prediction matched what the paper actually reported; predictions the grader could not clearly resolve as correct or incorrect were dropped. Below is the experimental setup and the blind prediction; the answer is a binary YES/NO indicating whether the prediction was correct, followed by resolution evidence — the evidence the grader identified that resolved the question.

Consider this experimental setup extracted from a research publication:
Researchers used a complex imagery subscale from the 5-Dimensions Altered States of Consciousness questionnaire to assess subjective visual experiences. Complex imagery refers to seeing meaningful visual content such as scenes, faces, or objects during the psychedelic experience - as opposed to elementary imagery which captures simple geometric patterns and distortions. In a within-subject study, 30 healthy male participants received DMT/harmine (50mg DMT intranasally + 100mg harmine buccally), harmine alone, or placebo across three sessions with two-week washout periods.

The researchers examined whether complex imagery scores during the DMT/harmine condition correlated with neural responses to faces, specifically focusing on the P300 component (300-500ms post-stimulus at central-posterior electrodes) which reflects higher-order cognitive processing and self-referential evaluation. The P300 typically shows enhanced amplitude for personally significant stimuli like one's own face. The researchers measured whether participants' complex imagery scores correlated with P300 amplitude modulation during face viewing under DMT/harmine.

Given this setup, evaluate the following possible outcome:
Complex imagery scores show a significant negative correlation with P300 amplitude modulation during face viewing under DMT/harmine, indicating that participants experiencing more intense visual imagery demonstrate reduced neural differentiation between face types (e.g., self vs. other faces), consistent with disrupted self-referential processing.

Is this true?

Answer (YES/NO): NO